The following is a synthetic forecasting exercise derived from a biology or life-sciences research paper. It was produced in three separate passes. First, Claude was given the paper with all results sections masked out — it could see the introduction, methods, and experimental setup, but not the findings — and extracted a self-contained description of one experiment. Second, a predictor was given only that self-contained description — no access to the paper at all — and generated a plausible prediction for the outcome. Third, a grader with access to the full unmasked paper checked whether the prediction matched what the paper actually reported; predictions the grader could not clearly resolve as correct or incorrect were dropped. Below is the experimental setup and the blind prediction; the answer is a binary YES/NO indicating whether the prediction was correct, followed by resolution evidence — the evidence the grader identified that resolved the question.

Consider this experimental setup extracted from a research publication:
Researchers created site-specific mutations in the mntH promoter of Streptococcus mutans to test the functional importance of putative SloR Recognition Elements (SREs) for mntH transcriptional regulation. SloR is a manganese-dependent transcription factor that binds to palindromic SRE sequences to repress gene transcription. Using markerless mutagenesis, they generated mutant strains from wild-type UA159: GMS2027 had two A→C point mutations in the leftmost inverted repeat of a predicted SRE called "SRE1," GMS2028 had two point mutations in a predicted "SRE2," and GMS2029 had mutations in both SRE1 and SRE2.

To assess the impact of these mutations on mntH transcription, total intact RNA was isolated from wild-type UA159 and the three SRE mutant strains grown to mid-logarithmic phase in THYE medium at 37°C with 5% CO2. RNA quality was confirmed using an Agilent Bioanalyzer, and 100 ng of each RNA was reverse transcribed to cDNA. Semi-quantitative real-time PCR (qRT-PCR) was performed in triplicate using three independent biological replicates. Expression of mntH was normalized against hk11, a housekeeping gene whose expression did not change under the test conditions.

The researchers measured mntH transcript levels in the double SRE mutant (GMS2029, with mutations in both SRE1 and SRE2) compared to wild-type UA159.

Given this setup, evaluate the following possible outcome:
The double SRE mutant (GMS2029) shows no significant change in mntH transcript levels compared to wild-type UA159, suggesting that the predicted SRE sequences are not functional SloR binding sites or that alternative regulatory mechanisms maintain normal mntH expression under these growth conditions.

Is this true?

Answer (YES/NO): NO